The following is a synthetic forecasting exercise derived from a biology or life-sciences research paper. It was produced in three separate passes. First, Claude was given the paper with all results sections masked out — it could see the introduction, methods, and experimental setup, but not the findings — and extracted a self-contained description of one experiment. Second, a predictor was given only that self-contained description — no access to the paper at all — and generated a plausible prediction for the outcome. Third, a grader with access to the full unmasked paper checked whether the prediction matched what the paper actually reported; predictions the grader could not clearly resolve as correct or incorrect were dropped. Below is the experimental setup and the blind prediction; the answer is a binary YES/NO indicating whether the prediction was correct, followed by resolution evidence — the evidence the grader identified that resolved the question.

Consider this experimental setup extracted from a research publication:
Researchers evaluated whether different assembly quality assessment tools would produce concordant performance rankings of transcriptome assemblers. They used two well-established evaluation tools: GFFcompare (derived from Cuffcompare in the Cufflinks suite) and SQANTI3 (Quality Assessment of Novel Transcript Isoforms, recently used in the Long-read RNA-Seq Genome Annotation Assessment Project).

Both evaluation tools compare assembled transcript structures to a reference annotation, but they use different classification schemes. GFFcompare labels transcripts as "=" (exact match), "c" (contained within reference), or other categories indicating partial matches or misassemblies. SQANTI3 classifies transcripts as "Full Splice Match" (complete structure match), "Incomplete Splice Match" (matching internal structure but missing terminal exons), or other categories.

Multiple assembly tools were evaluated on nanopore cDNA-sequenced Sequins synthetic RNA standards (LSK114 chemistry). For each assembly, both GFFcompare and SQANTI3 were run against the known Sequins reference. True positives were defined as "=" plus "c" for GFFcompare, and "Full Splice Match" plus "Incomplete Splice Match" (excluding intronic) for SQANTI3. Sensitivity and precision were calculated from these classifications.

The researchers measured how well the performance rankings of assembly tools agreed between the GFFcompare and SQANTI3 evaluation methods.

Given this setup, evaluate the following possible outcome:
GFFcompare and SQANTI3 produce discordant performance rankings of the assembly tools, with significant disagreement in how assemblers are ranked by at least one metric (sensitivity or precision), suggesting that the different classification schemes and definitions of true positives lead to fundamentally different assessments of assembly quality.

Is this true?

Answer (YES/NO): YES